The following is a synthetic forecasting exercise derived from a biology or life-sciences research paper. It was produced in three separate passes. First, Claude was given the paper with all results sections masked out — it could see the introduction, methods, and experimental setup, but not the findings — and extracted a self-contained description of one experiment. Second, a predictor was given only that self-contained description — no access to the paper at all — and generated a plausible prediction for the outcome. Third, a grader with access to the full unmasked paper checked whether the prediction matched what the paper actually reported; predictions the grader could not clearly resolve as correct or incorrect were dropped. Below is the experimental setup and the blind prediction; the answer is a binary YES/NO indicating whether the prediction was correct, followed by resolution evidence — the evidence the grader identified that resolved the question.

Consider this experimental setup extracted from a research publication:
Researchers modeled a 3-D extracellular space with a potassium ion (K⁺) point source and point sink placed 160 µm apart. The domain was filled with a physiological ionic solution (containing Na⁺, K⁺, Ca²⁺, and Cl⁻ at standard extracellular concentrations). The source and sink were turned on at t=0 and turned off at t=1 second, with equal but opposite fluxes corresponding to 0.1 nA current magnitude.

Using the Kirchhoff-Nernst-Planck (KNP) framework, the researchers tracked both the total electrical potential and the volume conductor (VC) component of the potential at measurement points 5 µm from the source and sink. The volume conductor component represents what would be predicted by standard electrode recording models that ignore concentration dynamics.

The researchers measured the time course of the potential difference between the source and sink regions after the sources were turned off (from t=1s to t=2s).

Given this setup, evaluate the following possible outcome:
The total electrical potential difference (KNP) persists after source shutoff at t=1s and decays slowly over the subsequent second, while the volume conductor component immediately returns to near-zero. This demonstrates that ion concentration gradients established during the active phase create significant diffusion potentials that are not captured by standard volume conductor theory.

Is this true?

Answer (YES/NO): YES